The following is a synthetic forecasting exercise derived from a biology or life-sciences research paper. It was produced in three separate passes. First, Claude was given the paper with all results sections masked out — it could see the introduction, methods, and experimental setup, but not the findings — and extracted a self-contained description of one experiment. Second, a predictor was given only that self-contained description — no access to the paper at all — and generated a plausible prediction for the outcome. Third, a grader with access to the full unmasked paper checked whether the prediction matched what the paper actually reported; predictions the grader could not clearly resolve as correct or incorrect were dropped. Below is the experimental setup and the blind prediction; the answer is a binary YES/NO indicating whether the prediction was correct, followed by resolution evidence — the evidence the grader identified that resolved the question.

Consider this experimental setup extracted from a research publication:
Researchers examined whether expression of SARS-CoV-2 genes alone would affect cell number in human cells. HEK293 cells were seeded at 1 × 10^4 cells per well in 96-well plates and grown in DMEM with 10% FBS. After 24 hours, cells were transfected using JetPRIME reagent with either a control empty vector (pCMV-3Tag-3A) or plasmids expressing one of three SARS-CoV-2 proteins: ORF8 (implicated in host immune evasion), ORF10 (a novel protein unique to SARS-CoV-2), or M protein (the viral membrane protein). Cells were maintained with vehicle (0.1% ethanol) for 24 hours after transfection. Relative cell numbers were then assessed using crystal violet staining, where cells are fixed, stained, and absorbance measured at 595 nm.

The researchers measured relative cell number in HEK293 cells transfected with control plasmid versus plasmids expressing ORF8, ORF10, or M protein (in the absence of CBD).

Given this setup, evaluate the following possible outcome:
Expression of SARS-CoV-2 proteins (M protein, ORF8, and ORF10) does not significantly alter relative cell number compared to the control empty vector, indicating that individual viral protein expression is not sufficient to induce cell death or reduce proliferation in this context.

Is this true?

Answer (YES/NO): YES